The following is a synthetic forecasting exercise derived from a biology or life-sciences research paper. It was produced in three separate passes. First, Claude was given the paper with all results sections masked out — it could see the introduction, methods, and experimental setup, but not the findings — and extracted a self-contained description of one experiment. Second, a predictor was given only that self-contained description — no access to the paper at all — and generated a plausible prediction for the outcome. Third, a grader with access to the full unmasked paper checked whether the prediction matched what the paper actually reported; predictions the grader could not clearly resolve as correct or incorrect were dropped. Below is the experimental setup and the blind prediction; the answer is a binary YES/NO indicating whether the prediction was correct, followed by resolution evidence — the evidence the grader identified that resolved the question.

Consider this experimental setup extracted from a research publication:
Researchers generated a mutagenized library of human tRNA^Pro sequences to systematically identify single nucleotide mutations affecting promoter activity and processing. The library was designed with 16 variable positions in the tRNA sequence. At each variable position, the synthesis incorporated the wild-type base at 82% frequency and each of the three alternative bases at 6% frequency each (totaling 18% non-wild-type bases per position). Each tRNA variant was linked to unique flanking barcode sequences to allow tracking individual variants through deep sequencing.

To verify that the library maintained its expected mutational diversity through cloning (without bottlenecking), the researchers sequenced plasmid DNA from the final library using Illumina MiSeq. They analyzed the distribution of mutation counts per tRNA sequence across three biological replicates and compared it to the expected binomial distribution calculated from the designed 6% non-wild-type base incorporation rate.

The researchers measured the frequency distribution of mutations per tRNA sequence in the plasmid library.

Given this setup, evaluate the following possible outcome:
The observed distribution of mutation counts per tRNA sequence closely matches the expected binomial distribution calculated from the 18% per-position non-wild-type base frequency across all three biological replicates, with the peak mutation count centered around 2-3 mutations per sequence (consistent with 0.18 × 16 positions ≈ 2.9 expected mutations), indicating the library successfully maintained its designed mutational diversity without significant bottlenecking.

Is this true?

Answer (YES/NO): YES